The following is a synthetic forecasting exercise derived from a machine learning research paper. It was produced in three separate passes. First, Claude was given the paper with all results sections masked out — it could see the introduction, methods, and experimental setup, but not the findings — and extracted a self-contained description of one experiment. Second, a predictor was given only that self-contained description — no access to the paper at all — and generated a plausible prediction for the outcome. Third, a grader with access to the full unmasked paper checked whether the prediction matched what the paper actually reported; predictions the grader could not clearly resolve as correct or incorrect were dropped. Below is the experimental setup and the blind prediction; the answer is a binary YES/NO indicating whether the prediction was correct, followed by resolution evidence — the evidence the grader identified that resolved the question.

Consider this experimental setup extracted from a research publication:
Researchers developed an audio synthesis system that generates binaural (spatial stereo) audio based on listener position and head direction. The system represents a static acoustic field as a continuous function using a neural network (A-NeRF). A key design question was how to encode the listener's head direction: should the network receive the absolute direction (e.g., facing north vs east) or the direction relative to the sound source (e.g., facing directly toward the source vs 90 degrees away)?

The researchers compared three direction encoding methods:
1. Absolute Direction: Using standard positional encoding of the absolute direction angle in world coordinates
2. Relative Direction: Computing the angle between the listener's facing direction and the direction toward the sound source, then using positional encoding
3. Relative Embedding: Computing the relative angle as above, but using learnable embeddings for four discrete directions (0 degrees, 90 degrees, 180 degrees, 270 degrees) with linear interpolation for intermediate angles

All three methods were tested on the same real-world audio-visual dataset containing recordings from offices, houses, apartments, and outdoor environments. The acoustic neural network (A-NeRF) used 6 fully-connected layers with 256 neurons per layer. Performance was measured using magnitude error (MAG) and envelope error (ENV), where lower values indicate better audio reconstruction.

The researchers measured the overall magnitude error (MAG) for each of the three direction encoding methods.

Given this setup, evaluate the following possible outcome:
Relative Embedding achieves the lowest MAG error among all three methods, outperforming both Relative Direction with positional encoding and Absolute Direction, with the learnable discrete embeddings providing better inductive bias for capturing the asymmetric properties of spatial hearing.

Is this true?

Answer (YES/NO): YES